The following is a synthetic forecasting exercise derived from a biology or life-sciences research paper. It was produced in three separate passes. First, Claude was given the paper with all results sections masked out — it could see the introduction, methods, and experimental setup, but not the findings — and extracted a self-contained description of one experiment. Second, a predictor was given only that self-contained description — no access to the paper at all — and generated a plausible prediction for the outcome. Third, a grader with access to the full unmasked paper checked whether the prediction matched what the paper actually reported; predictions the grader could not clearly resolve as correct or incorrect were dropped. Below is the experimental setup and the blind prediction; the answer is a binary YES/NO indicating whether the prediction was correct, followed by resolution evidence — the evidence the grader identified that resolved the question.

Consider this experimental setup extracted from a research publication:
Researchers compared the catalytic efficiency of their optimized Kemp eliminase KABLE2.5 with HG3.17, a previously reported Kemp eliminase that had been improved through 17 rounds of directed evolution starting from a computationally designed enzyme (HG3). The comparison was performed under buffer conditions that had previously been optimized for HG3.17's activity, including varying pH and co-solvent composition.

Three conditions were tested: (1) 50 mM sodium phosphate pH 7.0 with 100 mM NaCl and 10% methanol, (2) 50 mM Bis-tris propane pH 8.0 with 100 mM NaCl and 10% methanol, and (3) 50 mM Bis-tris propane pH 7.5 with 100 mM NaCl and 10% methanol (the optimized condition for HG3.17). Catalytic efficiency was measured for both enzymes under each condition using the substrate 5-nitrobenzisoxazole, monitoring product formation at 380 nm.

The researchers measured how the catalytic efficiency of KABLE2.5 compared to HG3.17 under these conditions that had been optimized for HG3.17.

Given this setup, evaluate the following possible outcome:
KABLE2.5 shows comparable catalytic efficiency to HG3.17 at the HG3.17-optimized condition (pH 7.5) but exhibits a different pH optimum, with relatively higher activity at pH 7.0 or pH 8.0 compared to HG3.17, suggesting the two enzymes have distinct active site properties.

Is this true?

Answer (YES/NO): NO